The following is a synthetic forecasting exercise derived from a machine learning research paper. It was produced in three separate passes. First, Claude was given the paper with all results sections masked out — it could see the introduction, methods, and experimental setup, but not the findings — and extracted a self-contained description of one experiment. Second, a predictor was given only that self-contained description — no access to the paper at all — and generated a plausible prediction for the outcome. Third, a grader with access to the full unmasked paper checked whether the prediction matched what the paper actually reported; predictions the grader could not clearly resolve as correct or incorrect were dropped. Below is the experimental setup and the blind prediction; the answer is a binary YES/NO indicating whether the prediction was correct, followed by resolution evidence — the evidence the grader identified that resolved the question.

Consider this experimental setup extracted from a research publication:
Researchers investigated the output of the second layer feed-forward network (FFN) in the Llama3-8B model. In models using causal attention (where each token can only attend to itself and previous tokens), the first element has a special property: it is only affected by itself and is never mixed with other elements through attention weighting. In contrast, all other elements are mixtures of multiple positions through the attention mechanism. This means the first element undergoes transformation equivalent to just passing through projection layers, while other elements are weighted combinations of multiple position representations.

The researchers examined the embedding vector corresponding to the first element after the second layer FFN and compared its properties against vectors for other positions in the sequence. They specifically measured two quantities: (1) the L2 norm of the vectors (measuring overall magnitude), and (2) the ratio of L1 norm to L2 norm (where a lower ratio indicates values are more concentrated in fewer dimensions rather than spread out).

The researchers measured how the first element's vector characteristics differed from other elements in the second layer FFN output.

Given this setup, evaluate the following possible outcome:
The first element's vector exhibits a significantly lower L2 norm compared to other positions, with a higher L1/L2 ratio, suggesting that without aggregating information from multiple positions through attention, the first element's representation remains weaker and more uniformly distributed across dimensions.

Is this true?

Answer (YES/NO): NO